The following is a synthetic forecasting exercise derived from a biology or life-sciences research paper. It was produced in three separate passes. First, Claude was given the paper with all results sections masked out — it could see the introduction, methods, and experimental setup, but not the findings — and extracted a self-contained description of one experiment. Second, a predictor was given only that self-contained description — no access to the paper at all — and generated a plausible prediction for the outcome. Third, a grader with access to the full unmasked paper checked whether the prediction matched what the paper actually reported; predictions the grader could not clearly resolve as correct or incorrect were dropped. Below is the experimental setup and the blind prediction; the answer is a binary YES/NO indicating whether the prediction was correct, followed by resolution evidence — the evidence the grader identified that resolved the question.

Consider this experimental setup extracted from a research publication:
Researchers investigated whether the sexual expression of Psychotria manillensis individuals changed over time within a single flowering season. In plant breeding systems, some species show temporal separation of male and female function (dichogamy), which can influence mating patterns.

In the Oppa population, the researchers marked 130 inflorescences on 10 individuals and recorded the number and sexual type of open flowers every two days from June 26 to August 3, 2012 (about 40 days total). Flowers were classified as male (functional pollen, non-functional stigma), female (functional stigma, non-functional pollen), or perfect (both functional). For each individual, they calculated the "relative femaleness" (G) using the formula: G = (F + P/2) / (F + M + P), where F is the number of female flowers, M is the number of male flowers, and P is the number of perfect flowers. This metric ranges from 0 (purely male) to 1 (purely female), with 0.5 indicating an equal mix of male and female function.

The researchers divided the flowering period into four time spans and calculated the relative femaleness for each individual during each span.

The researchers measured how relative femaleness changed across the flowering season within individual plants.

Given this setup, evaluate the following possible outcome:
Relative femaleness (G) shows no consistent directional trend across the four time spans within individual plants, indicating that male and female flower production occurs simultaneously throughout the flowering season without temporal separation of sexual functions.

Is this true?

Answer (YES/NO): NO